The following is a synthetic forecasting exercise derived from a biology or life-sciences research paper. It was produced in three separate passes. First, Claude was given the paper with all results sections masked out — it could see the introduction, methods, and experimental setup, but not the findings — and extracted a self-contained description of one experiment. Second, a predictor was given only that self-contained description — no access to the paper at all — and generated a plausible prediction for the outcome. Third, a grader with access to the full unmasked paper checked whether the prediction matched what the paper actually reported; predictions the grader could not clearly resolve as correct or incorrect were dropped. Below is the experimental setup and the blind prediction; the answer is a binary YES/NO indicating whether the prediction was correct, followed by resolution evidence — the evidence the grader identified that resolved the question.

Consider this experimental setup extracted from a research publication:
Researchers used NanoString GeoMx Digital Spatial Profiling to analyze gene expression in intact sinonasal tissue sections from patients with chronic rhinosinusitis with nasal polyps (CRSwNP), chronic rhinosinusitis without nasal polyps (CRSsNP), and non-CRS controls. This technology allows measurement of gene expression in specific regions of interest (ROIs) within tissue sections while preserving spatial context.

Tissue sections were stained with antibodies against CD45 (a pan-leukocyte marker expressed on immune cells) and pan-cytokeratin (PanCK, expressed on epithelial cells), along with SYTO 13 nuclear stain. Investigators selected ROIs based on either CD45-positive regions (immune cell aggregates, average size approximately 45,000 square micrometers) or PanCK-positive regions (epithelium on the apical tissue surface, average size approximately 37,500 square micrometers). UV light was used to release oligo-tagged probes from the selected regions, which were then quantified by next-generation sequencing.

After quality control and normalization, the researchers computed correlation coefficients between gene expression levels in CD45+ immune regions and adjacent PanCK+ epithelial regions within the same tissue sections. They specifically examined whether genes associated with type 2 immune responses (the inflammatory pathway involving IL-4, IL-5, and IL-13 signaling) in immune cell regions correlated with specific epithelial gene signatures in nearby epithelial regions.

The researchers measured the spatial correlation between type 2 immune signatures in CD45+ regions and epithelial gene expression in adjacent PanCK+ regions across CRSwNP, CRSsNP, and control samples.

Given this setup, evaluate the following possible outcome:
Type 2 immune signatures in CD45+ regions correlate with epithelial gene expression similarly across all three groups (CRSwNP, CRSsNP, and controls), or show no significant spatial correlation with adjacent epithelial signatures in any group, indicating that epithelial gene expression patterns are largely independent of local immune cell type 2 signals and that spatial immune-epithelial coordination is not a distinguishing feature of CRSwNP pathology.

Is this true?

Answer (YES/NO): NO